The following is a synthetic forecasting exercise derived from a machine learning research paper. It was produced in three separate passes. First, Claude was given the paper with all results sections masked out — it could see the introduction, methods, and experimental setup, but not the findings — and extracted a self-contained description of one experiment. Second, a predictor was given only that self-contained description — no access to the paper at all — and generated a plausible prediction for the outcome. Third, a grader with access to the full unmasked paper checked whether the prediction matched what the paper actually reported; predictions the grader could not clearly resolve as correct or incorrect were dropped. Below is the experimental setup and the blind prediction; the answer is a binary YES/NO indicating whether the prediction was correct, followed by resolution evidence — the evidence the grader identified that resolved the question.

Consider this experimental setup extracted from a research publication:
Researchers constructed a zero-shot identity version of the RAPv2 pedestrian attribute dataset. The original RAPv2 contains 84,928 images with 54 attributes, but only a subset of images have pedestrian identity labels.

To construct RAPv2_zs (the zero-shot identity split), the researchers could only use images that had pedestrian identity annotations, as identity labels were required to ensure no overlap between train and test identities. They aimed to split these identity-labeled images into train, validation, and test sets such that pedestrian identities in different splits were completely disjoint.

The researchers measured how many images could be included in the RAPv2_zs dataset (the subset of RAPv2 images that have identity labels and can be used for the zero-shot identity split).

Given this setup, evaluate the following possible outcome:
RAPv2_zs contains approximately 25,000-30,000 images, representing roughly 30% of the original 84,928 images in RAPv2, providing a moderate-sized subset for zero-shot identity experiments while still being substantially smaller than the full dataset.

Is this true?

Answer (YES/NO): YES